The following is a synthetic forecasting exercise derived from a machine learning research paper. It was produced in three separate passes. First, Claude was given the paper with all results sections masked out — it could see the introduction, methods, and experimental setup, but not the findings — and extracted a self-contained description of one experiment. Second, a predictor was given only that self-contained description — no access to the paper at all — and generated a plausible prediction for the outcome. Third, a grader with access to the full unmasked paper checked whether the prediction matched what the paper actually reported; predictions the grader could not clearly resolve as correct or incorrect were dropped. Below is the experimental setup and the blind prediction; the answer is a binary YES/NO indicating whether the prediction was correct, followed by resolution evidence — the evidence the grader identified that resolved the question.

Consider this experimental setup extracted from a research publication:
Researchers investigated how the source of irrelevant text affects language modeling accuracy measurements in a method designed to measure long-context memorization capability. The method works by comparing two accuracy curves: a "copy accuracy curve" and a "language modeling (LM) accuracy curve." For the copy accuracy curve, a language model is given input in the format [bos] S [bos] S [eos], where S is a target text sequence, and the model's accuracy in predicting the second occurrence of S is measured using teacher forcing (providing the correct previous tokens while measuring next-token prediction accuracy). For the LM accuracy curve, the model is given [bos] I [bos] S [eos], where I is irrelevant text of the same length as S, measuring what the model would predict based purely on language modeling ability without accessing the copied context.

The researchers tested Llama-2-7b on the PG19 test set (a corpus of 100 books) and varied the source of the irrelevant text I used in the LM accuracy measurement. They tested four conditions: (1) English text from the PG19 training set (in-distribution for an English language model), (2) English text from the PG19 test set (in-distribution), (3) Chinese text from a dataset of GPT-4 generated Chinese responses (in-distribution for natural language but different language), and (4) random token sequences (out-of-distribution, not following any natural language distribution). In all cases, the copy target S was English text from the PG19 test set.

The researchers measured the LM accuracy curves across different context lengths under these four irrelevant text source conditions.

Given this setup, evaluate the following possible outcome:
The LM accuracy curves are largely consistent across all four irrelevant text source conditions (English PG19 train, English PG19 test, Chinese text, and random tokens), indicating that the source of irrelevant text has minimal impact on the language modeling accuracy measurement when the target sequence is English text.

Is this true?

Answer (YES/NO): NO